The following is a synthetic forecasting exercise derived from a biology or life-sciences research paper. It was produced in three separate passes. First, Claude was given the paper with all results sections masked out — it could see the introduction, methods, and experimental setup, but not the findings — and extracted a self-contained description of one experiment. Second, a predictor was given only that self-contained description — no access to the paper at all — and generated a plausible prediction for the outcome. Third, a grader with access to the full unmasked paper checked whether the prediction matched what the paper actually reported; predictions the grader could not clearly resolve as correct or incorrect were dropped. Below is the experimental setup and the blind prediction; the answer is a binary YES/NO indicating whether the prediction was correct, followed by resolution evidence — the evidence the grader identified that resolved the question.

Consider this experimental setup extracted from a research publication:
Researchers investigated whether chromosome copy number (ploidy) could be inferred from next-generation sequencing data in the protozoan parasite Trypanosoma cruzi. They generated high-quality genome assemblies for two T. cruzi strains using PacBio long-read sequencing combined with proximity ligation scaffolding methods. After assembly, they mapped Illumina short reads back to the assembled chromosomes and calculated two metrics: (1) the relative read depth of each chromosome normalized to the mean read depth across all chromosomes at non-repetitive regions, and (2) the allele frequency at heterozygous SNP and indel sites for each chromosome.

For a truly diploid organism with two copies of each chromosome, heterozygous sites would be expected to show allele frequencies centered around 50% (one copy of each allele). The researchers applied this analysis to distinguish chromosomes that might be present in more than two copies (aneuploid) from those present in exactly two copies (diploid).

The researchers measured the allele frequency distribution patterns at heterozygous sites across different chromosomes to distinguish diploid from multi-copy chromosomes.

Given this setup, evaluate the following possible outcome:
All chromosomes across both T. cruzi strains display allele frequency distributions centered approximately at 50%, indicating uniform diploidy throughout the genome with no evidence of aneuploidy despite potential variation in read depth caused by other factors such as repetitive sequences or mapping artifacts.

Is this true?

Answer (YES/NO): NO